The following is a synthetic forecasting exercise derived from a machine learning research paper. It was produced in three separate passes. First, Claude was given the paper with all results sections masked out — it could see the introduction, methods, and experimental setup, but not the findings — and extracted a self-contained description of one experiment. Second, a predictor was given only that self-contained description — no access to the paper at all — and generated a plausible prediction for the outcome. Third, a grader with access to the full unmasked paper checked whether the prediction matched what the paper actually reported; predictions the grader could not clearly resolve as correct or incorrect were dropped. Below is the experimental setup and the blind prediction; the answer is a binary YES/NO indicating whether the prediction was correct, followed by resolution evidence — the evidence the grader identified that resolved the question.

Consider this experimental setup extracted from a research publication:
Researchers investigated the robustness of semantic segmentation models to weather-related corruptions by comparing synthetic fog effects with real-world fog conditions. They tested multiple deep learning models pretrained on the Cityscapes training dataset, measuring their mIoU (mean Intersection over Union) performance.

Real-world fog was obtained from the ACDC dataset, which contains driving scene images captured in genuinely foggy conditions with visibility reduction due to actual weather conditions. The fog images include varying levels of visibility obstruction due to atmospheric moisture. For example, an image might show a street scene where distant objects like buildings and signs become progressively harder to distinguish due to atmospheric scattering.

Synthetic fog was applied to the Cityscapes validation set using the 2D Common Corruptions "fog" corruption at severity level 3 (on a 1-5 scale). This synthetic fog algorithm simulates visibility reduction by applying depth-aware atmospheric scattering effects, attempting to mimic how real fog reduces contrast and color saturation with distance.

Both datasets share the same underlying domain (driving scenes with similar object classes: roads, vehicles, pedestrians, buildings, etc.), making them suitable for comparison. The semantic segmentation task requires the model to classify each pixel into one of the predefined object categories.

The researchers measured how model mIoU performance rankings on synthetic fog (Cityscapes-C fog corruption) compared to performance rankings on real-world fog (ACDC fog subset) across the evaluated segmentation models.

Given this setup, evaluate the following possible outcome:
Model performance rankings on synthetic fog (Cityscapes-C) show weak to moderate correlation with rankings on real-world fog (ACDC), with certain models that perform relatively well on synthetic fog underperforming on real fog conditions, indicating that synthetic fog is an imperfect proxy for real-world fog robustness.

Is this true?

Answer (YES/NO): YES